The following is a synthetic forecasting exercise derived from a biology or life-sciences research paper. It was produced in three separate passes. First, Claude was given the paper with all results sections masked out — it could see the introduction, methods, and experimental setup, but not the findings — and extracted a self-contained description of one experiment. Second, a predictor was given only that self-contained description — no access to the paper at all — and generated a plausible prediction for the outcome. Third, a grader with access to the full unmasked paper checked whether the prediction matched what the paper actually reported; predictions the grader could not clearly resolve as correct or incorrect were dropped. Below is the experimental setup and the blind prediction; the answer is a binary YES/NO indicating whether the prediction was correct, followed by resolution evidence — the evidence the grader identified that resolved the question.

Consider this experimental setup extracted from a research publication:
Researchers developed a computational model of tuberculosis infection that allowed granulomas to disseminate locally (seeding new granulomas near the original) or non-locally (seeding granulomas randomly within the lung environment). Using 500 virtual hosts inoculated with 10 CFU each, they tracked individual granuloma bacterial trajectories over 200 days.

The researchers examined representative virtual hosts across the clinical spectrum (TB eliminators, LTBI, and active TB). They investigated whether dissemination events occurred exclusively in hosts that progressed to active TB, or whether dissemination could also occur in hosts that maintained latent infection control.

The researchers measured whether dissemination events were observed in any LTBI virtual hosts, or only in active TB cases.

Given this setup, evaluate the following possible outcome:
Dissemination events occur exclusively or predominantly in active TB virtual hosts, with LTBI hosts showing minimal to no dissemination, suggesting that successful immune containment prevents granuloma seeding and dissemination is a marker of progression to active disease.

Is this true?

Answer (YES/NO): NO